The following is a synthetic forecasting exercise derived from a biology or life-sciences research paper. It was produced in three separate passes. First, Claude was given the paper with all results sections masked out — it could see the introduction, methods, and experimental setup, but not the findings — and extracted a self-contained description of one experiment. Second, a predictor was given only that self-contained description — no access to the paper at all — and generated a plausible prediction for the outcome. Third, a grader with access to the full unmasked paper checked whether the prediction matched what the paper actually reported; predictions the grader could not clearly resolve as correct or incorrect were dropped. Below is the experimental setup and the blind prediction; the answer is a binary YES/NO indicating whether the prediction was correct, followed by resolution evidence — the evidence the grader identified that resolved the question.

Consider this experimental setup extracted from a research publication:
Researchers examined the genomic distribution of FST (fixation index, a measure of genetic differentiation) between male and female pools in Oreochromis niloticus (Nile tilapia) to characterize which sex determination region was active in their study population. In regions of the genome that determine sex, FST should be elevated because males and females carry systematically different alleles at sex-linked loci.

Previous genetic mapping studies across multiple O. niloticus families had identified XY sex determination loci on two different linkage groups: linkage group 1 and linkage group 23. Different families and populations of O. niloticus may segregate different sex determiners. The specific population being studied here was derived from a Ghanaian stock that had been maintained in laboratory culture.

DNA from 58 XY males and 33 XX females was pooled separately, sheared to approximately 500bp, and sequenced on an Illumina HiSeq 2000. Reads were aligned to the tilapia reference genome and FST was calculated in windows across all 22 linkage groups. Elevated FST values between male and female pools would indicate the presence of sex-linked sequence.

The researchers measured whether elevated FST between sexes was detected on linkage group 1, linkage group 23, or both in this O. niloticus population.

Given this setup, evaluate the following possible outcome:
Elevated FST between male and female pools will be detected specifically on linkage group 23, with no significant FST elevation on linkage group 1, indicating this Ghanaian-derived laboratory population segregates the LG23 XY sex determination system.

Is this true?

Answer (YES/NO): NO